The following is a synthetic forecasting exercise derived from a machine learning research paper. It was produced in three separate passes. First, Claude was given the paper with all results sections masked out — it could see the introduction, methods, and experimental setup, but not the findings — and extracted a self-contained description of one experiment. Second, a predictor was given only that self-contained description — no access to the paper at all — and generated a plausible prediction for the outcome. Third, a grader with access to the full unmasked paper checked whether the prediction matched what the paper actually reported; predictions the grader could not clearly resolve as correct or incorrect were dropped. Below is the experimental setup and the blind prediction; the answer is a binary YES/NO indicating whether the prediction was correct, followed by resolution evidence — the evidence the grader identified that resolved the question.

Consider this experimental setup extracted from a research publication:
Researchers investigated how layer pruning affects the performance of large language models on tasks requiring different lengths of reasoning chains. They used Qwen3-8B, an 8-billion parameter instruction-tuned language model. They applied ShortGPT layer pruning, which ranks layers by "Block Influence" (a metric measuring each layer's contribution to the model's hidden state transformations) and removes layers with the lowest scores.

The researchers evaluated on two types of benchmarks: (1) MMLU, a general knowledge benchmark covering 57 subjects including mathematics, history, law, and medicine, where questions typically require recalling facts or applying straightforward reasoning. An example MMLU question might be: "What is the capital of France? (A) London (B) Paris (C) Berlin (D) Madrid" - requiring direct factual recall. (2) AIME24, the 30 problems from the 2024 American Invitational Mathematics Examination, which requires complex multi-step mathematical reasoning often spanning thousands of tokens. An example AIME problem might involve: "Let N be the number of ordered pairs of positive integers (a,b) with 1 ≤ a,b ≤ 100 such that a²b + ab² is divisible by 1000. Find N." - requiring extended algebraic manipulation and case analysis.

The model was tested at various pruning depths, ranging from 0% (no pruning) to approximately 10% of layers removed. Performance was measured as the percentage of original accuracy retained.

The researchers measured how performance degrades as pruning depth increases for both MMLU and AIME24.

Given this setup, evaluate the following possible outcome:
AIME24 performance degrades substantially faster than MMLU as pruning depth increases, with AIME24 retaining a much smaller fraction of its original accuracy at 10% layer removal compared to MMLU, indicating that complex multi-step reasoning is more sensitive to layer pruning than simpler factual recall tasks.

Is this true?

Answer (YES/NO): YES